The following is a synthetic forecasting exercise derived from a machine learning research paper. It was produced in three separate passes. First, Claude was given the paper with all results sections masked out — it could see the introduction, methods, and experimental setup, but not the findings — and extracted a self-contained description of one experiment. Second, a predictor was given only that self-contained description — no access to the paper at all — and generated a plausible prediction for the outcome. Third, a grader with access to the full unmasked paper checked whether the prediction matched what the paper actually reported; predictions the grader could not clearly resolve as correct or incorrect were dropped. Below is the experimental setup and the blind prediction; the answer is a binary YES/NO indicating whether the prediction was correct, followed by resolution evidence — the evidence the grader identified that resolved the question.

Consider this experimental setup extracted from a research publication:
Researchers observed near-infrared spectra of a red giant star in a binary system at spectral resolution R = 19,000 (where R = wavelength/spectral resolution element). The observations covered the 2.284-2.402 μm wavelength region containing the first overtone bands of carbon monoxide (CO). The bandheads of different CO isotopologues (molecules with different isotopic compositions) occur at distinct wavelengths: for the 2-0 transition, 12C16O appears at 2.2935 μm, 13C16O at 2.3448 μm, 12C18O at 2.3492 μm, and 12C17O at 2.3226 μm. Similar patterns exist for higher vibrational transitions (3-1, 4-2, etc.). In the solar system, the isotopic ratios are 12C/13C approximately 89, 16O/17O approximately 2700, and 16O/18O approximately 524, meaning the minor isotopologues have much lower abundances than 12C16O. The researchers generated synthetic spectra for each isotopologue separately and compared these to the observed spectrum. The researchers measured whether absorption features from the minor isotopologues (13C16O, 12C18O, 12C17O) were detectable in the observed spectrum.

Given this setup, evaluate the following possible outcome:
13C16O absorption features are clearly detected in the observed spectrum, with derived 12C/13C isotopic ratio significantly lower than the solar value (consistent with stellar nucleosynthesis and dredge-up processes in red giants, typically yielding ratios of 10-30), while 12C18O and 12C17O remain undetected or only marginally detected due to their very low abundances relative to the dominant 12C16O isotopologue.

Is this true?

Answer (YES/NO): NO